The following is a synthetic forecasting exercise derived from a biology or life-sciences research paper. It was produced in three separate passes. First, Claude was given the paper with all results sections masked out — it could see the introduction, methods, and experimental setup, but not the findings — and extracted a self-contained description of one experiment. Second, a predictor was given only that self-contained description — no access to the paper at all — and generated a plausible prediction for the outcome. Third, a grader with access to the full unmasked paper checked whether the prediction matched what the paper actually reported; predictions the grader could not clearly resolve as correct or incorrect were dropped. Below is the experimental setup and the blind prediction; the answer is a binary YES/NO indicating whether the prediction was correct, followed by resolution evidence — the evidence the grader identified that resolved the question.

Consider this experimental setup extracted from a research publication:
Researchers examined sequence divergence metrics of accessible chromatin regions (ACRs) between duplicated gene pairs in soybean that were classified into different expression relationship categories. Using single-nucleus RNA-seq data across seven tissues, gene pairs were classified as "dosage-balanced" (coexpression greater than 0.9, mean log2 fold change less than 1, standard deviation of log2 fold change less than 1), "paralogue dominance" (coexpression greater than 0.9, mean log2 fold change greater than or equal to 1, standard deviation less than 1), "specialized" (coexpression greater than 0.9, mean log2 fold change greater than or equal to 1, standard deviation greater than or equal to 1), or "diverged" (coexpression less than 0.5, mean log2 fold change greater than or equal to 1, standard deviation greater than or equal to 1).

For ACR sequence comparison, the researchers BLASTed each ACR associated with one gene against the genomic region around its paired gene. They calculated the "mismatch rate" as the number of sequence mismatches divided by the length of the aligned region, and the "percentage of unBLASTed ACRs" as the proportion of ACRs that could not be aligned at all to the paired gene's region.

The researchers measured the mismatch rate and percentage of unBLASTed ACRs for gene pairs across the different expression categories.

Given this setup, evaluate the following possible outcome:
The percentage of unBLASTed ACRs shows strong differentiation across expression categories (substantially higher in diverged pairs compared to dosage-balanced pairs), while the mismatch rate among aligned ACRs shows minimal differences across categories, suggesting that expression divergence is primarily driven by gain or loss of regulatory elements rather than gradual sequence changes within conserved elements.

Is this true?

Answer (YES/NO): NO